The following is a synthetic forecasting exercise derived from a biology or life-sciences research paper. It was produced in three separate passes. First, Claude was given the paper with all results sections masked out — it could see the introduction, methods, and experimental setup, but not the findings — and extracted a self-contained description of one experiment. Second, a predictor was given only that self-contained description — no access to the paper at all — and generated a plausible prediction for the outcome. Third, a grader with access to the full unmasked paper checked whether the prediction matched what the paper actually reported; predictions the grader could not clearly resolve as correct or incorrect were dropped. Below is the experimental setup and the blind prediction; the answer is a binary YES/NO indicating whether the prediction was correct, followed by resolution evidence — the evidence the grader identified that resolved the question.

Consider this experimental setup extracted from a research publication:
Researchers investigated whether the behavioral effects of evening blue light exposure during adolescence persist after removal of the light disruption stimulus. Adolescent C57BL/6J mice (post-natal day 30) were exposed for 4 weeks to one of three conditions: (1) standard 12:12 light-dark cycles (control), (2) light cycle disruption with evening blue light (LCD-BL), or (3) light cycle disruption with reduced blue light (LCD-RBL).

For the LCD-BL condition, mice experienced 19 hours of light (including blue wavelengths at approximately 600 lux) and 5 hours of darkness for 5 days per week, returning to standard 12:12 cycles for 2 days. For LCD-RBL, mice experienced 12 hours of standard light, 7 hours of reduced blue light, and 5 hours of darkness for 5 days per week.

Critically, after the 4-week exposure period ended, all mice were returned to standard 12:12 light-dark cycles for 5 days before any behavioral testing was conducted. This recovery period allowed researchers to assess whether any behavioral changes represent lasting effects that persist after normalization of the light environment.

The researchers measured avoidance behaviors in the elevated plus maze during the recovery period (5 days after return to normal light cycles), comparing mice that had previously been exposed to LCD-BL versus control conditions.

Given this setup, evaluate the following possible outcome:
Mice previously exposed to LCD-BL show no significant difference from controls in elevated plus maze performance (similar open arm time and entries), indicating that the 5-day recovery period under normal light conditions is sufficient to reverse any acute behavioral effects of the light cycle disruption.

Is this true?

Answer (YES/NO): NO